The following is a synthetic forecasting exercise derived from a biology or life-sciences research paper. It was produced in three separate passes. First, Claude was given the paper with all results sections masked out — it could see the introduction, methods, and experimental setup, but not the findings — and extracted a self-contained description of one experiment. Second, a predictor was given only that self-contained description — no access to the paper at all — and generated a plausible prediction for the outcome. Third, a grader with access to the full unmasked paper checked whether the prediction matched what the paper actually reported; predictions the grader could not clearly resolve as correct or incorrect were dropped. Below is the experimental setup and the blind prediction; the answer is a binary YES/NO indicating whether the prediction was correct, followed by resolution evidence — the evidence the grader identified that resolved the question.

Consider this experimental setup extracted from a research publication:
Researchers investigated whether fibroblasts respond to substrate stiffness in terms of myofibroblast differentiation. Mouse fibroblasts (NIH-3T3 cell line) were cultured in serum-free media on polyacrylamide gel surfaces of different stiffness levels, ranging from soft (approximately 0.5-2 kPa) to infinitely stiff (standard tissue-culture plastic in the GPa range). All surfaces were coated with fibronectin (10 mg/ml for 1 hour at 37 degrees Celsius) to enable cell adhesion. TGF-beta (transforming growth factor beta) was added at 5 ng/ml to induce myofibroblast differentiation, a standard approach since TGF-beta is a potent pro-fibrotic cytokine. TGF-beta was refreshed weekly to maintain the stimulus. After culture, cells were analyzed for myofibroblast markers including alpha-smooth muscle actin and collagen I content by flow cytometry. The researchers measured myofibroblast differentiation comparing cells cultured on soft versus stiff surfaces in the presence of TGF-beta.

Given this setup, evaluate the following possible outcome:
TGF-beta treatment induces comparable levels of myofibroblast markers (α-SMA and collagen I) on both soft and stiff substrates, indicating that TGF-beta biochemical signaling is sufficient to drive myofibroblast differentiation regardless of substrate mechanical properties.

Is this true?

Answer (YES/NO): NO